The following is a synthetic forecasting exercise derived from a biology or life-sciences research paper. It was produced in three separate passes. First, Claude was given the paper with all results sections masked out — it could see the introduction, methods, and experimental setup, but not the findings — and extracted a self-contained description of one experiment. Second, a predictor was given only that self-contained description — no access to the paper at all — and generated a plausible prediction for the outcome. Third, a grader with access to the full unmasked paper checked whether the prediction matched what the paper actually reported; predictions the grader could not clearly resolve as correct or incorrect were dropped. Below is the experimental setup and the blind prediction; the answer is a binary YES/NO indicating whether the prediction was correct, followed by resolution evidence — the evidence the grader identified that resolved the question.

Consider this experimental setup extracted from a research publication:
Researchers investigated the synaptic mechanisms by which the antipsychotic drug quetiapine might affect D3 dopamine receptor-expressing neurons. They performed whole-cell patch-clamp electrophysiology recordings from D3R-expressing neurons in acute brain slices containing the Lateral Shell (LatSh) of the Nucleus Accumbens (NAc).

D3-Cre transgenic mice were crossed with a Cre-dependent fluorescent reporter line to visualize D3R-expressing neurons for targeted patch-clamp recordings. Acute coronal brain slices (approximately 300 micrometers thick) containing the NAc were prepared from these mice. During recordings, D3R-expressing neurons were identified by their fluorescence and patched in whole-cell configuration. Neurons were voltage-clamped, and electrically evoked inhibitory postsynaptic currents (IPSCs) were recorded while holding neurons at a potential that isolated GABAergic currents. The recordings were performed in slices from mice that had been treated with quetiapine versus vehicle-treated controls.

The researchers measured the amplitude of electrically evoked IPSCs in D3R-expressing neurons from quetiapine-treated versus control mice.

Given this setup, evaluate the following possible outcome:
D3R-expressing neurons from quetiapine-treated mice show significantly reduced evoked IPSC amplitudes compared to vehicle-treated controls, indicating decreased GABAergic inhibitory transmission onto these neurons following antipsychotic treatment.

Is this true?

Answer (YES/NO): NO